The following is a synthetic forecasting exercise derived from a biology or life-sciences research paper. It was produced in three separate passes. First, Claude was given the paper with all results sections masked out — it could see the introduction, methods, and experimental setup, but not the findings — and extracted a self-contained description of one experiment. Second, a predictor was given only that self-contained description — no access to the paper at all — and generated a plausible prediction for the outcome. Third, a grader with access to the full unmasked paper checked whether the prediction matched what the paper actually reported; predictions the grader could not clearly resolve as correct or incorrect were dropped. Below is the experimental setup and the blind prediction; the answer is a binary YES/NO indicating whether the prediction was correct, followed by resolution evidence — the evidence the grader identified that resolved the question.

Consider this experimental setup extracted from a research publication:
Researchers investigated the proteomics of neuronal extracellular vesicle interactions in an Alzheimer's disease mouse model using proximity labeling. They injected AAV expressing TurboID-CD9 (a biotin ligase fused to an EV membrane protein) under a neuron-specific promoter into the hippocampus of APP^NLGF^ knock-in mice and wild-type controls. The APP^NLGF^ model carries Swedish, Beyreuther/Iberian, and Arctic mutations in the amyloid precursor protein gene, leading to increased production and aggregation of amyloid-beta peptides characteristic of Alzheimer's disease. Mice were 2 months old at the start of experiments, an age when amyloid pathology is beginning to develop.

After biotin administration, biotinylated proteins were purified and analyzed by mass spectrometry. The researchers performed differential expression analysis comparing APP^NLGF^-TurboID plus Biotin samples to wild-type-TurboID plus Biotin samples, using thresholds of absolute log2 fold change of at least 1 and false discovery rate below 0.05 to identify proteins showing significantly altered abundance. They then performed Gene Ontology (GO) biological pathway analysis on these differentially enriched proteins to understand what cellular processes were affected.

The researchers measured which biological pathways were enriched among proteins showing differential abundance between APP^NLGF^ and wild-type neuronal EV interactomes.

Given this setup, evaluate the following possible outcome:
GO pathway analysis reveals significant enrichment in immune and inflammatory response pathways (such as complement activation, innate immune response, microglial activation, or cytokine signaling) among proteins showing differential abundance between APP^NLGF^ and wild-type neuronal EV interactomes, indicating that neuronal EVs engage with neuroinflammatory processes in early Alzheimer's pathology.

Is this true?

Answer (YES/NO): NO